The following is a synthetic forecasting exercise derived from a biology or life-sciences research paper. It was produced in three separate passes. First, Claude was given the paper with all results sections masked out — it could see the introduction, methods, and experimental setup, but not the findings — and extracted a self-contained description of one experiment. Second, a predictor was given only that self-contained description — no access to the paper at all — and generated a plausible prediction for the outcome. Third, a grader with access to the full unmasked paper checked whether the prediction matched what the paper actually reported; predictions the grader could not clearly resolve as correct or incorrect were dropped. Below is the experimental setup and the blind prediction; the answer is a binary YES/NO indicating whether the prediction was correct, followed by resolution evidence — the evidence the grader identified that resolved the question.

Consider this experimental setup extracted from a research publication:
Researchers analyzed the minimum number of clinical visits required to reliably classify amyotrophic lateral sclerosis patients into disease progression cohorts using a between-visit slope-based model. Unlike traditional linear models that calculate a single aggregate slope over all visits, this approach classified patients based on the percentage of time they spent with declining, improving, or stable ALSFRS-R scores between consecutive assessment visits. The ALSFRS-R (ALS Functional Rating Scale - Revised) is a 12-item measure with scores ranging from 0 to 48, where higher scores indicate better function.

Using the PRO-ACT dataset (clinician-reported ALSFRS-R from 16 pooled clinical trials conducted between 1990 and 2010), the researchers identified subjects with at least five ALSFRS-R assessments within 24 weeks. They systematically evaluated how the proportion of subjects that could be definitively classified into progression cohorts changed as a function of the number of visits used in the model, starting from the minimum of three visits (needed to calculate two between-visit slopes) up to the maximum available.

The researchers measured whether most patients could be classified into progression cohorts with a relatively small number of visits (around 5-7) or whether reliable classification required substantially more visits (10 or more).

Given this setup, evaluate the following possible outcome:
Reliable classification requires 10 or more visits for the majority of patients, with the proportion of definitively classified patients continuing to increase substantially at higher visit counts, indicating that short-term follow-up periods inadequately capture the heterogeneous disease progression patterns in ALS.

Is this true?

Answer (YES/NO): NO